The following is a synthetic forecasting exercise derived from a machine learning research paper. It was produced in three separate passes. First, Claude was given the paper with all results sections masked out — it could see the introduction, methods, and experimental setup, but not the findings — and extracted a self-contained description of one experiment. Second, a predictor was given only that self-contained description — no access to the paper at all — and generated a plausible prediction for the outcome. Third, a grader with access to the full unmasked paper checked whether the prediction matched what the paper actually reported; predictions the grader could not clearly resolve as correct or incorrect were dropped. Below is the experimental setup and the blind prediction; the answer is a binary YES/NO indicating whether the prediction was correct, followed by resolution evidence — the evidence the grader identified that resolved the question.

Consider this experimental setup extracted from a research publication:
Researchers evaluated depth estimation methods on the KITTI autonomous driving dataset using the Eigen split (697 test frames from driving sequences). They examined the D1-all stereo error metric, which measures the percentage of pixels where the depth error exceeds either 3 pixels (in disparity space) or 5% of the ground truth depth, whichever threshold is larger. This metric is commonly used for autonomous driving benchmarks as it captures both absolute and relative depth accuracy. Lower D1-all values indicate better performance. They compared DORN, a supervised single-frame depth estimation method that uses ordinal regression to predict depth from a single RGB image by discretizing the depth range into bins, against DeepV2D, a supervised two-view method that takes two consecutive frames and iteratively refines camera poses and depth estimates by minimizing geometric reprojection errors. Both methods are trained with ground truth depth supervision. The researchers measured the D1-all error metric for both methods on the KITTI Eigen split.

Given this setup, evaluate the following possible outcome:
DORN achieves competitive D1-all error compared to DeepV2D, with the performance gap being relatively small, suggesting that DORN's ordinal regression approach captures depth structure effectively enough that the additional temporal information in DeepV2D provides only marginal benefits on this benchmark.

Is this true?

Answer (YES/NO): NO